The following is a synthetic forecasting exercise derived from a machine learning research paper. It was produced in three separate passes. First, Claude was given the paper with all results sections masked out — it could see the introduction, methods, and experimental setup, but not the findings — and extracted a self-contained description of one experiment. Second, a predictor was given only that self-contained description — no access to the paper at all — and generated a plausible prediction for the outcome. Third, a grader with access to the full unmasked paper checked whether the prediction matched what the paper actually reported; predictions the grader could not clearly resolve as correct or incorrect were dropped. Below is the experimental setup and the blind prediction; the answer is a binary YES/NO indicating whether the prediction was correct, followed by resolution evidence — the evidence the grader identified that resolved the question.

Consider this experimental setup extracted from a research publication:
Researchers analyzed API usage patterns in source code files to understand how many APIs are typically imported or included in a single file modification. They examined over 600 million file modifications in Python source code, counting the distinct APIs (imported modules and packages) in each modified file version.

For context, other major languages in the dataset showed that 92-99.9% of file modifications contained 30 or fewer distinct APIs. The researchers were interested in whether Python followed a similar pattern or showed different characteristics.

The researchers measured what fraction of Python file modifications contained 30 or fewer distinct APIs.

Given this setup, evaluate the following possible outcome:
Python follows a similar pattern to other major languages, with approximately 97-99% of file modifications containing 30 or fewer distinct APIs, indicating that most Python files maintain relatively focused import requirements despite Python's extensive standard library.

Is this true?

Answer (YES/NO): YES